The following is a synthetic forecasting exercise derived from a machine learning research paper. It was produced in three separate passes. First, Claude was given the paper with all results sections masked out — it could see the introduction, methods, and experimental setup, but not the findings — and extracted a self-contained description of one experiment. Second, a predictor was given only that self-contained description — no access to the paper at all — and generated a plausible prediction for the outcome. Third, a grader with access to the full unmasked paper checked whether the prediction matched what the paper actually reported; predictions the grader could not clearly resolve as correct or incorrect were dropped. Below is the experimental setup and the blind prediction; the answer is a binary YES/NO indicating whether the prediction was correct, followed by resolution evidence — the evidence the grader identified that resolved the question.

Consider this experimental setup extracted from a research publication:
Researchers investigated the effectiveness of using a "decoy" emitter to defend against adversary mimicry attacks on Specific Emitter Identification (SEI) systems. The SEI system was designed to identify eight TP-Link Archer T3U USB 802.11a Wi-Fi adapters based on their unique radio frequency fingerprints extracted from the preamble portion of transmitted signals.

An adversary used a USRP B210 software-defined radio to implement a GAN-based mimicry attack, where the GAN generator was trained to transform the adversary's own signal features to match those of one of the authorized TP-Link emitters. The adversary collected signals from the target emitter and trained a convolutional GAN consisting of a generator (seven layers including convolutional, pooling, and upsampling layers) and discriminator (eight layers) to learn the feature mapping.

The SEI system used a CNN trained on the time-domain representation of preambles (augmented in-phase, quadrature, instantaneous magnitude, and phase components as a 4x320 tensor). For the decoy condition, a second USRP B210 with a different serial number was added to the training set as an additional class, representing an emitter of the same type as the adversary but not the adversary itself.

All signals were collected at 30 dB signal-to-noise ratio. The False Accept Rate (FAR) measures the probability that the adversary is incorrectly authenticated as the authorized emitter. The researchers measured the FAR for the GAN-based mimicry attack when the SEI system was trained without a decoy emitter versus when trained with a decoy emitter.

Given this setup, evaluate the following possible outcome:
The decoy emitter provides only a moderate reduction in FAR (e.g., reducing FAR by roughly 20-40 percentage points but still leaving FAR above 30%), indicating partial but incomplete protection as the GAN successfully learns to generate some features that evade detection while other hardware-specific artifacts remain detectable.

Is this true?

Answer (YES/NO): NO